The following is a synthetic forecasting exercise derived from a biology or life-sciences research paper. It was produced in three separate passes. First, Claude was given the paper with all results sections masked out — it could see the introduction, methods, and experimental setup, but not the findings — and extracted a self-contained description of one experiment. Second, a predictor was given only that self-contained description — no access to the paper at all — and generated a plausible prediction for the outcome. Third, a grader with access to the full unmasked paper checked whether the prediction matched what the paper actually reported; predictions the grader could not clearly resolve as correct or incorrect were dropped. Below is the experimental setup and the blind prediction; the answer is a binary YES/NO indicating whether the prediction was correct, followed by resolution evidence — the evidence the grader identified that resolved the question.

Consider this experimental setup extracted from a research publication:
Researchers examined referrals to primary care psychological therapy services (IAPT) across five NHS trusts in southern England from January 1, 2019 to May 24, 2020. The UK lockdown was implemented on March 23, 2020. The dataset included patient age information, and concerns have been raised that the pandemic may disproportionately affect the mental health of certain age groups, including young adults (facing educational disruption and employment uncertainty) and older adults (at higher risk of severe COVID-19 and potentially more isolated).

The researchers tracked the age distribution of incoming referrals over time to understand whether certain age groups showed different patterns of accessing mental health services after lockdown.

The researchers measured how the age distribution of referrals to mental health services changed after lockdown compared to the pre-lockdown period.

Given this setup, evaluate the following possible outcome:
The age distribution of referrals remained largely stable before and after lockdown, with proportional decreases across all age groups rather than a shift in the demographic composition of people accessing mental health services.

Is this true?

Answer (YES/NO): YES